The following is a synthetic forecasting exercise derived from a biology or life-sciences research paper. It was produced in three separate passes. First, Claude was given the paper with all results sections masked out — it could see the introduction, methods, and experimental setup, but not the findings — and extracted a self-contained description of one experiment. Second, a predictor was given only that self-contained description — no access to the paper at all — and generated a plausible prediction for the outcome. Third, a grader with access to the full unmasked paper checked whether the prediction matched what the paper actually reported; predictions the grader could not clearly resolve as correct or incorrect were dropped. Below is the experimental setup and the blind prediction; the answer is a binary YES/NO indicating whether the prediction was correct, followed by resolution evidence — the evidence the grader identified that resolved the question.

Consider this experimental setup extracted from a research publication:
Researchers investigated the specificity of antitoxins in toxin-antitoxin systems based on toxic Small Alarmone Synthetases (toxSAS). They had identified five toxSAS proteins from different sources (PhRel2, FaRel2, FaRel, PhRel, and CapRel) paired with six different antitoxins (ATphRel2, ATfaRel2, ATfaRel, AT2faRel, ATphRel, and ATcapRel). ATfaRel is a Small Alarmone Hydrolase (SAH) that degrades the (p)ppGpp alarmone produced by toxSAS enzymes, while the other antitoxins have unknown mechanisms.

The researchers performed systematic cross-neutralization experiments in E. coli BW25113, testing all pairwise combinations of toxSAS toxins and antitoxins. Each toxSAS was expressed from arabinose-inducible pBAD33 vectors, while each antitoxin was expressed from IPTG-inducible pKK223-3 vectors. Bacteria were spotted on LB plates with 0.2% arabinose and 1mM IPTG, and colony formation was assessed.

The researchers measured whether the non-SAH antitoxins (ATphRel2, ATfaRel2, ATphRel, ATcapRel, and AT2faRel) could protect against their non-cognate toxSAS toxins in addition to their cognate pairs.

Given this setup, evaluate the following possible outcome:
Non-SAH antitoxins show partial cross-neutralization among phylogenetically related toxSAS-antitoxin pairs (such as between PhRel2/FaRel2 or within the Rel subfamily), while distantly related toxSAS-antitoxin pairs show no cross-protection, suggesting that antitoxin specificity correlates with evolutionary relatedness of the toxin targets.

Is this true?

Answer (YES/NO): NO